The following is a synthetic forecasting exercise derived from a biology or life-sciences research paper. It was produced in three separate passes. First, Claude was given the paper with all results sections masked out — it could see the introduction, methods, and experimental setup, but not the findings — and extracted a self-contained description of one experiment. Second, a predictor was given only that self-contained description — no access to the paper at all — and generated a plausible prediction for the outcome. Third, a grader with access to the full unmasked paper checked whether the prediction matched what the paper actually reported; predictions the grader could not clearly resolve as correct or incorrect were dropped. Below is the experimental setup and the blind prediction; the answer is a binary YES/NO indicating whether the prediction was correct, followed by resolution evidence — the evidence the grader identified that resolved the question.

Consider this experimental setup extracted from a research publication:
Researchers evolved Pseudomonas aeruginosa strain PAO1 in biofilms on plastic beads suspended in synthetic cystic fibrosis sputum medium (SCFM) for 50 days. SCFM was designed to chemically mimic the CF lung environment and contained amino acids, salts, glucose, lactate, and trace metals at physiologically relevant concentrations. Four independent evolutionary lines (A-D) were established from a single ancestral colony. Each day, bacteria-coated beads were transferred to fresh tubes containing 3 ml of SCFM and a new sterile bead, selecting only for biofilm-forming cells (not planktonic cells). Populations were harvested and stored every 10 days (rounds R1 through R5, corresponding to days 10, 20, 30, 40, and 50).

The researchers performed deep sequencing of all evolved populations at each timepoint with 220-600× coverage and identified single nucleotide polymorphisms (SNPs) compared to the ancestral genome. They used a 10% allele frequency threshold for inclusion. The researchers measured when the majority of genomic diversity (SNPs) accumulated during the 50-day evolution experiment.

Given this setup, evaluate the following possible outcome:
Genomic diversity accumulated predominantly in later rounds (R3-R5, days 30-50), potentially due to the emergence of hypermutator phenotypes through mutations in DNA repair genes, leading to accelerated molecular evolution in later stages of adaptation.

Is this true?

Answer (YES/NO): NO